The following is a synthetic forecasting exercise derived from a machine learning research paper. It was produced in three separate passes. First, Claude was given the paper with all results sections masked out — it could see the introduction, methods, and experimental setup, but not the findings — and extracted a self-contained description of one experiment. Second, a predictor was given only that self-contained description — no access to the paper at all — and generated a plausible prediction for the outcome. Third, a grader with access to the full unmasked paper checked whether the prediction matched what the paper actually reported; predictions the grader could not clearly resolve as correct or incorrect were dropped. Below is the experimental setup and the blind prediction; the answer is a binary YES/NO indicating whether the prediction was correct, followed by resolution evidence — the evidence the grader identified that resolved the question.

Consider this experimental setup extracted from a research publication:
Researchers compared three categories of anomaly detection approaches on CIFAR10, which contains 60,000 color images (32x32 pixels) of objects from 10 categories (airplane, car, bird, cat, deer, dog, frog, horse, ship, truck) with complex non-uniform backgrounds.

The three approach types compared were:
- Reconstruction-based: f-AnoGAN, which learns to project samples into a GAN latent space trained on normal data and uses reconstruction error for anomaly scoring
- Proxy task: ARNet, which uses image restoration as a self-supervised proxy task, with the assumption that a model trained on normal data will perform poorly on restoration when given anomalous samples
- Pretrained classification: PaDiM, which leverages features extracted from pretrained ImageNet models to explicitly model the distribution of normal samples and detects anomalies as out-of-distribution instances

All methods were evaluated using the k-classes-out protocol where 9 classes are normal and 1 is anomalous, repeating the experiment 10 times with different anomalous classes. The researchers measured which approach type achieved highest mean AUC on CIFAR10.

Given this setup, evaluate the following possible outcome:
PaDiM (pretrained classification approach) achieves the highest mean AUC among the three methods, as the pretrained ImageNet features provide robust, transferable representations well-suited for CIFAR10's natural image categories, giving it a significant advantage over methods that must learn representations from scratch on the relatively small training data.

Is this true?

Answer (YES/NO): NO